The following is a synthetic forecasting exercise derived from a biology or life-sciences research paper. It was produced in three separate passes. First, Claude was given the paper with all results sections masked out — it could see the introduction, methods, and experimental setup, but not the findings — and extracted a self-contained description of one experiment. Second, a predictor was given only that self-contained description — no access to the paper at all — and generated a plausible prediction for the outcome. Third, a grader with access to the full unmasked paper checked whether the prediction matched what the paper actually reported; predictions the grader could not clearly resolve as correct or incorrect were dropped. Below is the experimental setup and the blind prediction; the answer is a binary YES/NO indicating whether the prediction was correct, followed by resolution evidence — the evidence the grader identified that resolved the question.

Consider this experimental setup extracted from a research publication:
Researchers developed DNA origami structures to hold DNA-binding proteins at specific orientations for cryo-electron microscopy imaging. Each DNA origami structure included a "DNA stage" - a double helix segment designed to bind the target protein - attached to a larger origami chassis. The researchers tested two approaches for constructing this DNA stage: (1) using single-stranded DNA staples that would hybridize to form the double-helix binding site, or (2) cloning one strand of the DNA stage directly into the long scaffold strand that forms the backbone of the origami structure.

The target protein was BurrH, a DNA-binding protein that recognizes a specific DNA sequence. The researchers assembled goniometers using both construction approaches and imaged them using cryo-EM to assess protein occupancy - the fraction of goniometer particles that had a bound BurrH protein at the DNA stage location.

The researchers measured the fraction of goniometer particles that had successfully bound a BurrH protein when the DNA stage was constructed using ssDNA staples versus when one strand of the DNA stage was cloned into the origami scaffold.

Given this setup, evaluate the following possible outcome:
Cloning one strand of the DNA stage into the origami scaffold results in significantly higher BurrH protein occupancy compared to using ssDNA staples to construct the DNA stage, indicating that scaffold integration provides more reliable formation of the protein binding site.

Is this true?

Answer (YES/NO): YES